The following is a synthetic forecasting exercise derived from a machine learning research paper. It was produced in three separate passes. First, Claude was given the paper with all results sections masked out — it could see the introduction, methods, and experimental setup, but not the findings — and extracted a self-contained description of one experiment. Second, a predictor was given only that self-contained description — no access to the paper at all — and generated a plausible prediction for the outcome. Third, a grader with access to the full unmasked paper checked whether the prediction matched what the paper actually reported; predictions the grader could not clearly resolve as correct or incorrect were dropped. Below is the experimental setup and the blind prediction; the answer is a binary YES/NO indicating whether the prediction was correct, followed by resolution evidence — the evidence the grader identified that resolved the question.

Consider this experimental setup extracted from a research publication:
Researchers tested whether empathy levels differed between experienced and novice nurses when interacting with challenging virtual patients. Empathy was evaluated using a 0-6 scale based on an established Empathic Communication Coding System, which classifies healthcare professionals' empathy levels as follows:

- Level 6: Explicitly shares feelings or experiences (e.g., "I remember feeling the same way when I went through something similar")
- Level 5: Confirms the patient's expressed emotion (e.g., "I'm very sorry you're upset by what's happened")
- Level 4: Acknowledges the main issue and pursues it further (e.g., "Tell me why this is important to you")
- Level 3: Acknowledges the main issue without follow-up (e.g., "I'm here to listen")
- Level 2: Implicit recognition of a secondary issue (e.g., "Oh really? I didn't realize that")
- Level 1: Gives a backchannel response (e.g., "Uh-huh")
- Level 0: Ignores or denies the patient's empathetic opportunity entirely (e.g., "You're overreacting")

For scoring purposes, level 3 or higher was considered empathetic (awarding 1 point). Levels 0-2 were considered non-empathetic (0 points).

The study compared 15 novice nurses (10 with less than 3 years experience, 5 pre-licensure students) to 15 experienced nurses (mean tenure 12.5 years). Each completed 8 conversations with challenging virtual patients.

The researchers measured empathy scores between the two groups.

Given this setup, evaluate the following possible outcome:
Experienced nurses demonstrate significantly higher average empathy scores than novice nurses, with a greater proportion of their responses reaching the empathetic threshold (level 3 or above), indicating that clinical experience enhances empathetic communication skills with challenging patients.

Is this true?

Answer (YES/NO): NO